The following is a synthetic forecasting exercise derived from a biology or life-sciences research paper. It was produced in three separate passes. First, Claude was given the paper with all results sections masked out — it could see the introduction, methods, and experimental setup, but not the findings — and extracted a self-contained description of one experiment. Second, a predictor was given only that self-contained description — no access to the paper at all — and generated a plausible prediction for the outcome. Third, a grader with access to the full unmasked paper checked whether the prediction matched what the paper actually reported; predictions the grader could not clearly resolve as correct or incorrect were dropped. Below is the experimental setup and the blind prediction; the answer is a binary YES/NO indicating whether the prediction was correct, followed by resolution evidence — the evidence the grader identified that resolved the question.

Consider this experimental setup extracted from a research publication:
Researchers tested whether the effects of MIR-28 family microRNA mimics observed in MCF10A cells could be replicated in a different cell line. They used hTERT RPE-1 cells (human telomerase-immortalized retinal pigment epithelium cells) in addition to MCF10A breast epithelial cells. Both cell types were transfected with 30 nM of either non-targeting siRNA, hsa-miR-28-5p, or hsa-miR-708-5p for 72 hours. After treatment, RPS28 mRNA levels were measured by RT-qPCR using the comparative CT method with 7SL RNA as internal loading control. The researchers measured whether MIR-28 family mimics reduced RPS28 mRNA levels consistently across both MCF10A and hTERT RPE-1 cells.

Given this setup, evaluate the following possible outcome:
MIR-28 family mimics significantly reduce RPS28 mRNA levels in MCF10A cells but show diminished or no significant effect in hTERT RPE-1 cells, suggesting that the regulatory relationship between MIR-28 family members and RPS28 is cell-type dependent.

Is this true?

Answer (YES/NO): NO